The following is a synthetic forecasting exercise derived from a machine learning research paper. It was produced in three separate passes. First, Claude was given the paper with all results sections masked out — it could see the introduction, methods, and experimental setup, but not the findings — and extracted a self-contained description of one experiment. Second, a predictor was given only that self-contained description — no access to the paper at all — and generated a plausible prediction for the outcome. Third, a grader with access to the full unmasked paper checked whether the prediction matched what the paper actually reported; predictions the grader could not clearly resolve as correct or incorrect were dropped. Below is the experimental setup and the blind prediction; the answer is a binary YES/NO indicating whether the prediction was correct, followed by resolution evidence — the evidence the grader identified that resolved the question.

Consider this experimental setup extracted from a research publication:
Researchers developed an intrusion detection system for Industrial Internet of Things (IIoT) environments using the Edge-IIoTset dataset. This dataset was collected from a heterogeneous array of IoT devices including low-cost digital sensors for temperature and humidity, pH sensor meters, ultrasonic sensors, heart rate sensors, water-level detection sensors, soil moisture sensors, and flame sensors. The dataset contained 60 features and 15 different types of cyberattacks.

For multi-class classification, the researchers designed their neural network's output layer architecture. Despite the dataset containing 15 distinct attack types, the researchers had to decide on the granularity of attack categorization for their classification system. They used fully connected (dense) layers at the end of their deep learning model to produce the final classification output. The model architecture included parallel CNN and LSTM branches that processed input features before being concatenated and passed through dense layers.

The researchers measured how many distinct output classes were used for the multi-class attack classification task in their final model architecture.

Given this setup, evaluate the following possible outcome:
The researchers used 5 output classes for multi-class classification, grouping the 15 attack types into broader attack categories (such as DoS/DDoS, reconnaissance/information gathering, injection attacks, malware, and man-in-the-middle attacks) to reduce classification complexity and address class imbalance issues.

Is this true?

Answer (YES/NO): NO